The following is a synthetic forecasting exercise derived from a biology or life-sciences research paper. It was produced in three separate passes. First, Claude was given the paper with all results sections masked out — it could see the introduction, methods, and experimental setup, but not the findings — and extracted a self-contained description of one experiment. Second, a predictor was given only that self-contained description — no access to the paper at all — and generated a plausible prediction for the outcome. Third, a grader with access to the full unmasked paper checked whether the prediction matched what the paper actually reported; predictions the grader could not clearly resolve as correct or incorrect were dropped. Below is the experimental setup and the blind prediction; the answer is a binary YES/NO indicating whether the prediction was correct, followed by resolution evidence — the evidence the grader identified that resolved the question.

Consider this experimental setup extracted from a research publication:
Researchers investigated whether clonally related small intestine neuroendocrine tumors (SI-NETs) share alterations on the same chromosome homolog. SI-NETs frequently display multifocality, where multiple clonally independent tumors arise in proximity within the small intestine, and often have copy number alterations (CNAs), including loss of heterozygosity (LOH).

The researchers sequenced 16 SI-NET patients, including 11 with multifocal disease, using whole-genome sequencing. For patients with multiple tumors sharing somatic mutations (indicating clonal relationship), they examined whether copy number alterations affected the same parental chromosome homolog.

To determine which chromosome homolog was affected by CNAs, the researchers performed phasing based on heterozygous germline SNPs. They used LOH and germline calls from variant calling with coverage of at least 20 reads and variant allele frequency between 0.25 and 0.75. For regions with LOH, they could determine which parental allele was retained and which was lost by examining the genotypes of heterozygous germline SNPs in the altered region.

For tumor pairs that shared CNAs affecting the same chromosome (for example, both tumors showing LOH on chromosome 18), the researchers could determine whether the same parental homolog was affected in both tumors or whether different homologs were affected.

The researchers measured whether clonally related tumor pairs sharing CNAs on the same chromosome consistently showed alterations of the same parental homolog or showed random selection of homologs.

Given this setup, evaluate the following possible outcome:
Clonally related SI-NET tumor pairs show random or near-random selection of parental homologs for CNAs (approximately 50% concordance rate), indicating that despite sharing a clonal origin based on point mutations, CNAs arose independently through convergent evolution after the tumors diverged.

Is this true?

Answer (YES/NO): NO